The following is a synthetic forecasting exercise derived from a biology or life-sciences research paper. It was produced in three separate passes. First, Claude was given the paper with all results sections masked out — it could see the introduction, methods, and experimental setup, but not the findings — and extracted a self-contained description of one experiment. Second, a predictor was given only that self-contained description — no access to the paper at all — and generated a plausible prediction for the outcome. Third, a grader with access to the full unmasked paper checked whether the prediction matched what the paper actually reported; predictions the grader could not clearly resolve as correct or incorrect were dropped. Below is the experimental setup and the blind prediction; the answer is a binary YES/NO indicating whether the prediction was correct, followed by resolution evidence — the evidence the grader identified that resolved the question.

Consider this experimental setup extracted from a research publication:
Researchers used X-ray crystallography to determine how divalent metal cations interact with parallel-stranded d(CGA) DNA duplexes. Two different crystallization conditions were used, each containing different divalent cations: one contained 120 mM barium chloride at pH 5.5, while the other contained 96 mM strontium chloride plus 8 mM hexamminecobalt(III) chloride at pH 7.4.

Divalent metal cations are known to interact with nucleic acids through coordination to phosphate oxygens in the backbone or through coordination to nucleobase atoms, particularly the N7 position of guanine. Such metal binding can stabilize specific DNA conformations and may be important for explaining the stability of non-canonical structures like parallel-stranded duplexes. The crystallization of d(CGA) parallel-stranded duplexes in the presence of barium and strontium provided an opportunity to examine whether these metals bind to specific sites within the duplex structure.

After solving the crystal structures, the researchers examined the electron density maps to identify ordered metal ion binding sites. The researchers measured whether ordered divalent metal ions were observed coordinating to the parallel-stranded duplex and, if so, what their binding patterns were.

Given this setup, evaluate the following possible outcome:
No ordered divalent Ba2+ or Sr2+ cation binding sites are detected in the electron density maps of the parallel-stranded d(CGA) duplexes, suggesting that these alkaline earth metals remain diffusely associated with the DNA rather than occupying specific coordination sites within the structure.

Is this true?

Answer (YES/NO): NO